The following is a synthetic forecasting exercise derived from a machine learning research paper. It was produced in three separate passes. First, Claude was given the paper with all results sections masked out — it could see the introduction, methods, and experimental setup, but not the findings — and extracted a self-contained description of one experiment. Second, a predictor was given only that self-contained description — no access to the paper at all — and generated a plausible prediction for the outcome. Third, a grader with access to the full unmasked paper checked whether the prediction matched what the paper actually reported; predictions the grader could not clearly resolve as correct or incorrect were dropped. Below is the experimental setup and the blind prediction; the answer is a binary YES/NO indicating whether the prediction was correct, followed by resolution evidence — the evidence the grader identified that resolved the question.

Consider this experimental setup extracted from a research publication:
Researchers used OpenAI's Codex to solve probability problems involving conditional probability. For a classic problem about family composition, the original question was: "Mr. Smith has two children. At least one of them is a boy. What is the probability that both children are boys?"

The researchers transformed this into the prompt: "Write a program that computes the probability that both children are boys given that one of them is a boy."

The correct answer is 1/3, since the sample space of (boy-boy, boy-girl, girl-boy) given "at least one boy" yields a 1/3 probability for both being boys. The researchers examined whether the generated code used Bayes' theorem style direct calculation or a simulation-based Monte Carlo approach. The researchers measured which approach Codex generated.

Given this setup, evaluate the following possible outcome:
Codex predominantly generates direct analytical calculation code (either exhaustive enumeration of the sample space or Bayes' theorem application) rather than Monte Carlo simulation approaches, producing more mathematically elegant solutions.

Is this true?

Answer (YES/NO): YES